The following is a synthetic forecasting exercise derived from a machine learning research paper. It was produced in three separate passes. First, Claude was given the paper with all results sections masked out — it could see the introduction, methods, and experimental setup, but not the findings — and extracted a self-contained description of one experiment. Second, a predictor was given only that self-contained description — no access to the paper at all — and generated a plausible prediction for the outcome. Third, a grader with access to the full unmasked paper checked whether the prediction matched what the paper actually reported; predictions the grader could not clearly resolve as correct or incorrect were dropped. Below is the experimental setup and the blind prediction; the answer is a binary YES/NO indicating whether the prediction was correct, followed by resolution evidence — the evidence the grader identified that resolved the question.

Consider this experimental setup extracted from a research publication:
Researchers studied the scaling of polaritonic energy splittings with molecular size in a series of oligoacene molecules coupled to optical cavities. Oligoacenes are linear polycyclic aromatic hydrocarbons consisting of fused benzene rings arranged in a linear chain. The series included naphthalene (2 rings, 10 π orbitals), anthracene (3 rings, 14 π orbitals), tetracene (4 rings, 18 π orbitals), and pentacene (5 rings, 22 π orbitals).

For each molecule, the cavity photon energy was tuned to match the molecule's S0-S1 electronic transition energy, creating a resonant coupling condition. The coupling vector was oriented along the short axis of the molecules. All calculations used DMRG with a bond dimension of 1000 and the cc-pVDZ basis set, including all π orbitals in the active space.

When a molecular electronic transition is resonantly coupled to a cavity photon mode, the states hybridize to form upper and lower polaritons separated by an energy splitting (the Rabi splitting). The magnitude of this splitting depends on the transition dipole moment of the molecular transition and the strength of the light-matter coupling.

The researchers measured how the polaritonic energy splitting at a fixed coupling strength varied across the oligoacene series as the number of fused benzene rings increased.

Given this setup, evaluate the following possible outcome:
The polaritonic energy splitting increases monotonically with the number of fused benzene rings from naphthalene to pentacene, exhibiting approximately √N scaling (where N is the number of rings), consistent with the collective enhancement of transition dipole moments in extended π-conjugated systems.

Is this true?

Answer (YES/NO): NO